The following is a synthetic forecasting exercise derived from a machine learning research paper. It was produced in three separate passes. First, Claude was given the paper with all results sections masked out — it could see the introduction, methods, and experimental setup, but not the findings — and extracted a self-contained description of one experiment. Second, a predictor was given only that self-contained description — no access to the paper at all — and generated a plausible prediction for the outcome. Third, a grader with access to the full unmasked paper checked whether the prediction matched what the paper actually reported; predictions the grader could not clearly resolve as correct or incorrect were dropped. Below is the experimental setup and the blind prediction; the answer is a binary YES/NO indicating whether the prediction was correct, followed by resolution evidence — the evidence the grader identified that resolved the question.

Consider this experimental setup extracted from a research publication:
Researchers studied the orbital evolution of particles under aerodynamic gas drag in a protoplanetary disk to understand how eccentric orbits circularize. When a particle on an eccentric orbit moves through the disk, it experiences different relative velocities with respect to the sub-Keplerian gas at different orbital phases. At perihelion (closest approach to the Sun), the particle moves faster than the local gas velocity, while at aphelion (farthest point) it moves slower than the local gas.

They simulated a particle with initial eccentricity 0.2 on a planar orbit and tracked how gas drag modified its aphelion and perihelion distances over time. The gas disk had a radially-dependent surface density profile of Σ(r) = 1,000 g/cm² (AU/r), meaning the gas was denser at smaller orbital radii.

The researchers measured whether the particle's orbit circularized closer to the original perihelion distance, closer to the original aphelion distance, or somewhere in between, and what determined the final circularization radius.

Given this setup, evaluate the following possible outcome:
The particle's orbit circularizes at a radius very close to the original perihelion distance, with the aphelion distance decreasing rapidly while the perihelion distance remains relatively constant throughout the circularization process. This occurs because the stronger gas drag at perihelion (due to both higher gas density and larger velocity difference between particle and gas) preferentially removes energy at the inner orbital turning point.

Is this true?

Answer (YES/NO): NO